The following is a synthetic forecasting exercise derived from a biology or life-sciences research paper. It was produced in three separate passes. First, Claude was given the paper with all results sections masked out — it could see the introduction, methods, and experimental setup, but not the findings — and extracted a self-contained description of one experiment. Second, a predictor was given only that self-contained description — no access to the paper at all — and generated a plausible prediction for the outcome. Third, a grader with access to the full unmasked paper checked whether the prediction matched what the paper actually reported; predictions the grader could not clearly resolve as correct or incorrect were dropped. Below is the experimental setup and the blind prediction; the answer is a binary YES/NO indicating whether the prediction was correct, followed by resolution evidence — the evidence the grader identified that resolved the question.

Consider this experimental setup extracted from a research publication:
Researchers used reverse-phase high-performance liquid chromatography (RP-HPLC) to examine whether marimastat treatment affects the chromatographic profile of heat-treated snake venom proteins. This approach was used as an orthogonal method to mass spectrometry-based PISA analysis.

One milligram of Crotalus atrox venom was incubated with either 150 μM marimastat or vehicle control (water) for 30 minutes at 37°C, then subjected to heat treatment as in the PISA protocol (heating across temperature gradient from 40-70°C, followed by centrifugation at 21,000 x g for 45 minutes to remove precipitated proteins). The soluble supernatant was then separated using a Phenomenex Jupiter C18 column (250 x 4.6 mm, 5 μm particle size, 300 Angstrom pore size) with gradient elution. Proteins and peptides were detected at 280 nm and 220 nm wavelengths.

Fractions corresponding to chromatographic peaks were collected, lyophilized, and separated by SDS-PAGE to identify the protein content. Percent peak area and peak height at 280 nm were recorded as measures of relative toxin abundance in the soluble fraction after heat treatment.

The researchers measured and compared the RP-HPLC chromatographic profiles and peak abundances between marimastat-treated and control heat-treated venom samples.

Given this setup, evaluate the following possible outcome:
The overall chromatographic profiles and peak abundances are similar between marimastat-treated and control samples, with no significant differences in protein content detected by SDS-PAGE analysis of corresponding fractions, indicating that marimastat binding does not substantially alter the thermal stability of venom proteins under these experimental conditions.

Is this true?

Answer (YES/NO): NO